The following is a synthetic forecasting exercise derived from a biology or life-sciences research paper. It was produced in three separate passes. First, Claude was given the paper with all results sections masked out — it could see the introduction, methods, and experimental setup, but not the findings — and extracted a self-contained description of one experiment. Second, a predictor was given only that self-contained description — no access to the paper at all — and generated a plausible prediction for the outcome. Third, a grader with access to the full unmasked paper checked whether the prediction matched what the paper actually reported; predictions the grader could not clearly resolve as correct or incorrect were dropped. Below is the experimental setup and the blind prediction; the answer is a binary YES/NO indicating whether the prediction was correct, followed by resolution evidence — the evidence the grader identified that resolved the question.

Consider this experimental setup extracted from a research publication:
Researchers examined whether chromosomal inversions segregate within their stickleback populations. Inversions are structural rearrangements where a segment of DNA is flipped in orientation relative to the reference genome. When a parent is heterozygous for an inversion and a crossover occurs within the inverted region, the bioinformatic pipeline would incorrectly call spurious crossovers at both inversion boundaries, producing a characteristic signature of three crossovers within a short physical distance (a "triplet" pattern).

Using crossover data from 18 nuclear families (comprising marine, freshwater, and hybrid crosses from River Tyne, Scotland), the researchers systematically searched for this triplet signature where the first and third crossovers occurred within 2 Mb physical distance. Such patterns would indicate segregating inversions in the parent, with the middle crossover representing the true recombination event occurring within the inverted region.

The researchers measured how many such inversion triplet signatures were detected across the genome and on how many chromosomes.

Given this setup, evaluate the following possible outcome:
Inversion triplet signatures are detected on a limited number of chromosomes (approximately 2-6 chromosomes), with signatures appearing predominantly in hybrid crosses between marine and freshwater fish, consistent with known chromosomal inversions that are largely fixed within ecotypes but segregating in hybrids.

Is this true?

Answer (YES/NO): NO